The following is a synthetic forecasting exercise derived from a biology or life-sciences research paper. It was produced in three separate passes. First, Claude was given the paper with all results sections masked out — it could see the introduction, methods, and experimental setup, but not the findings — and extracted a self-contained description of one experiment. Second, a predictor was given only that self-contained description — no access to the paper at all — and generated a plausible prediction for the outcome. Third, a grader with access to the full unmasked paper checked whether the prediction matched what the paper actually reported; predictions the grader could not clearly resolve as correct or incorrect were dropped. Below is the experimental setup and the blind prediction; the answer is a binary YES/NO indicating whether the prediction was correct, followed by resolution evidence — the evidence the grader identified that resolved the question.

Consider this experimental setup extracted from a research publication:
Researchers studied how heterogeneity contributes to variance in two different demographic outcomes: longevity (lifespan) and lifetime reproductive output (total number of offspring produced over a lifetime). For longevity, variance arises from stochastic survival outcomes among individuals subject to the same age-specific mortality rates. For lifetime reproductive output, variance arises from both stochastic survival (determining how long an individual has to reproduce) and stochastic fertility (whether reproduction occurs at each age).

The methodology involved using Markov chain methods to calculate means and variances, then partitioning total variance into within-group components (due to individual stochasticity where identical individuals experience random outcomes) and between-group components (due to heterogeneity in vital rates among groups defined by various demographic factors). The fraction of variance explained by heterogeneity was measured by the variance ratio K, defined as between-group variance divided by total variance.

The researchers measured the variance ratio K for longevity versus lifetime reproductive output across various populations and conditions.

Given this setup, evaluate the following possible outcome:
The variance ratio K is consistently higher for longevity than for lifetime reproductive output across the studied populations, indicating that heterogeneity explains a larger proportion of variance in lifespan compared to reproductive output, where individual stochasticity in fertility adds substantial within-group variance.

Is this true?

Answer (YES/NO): NO